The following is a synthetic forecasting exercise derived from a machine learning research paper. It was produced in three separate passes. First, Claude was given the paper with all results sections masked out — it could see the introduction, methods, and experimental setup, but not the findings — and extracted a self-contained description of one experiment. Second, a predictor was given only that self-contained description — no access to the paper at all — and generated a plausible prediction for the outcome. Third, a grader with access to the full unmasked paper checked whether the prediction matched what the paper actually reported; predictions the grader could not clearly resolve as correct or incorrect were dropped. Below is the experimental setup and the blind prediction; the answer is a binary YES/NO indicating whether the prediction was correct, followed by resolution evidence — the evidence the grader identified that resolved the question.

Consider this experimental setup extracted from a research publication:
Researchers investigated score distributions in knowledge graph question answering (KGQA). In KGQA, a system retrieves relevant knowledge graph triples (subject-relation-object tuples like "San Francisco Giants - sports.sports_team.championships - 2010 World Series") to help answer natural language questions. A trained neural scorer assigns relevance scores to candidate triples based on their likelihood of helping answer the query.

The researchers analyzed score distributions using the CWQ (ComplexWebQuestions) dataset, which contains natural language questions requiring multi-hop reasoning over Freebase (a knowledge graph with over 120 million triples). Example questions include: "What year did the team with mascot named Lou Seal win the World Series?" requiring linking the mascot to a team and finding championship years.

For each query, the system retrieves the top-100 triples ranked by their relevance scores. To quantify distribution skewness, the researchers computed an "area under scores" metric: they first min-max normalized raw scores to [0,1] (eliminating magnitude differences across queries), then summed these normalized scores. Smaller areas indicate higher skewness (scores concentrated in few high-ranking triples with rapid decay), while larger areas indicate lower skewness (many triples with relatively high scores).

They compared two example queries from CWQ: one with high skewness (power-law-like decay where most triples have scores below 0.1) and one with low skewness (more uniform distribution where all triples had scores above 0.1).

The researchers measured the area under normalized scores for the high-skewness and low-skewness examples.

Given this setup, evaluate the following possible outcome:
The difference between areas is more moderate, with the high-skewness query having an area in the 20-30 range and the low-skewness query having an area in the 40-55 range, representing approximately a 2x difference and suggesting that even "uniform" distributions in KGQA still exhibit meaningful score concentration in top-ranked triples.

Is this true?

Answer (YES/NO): NO